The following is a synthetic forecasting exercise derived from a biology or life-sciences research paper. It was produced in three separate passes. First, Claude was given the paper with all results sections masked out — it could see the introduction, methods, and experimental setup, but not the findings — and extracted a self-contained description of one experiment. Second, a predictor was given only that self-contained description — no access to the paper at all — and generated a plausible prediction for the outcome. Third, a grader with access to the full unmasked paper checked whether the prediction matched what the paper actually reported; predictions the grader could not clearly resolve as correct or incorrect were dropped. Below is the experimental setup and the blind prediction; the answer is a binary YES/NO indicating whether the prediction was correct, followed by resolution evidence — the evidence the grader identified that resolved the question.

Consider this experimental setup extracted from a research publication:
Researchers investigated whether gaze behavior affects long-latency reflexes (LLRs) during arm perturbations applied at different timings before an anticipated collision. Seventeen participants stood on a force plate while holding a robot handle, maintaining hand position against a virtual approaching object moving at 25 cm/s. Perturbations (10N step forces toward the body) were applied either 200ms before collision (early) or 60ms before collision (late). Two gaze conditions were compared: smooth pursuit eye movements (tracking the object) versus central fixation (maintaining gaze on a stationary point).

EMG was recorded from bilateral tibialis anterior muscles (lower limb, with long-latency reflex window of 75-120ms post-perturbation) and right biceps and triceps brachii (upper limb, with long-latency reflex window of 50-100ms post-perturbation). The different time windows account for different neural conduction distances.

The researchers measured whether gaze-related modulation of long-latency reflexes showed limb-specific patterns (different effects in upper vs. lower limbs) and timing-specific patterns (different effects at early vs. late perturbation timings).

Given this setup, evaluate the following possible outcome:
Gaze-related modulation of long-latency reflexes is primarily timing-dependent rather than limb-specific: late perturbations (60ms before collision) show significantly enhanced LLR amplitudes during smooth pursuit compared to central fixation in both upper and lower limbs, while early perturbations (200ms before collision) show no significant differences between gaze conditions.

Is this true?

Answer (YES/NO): NO